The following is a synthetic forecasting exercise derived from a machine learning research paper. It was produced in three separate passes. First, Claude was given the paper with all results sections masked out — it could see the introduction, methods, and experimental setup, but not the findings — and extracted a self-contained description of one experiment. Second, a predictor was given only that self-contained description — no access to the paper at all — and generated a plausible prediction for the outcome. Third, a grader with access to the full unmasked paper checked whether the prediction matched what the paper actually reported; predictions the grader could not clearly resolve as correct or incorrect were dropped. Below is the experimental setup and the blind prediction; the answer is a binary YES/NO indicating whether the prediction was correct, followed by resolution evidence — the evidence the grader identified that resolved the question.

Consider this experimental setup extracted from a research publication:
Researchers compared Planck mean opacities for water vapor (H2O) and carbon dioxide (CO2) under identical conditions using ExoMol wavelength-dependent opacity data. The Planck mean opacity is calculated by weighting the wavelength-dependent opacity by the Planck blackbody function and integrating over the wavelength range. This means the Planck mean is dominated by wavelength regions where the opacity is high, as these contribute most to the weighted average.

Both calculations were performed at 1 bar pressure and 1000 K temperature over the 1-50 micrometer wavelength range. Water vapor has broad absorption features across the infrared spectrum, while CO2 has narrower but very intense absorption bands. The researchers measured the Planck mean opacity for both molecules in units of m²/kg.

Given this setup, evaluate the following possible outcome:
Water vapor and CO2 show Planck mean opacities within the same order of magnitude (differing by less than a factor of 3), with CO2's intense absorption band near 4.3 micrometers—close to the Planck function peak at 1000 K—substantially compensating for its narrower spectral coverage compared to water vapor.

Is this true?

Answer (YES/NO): YES